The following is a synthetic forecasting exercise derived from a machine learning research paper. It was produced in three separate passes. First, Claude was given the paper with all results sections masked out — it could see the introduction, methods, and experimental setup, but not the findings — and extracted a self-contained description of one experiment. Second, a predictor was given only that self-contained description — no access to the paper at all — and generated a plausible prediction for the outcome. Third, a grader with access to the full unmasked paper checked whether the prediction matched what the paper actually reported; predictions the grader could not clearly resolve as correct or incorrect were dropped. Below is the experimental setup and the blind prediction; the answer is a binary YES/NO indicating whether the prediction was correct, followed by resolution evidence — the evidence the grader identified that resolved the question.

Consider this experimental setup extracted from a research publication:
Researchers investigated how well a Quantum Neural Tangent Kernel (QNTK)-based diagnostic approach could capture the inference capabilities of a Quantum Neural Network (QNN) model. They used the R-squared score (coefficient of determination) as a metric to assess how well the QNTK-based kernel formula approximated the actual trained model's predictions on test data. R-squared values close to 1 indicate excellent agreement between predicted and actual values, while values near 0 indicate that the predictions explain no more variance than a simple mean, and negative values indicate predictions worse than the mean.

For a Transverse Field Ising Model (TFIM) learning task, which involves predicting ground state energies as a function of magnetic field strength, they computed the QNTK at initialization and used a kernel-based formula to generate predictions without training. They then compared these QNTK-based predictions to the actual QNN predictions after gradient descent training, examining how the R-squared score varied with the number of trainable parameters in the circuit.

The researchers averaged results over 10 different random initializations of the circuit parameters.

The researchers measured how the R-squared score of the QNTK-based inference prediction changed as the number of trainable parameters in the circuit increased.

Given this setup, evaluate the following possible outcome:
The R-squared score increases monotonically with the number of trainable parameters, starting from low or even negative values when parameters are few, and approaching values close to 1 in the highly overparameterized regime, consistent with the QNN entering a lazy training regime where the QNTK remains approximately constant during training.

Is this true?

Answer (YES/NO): NO